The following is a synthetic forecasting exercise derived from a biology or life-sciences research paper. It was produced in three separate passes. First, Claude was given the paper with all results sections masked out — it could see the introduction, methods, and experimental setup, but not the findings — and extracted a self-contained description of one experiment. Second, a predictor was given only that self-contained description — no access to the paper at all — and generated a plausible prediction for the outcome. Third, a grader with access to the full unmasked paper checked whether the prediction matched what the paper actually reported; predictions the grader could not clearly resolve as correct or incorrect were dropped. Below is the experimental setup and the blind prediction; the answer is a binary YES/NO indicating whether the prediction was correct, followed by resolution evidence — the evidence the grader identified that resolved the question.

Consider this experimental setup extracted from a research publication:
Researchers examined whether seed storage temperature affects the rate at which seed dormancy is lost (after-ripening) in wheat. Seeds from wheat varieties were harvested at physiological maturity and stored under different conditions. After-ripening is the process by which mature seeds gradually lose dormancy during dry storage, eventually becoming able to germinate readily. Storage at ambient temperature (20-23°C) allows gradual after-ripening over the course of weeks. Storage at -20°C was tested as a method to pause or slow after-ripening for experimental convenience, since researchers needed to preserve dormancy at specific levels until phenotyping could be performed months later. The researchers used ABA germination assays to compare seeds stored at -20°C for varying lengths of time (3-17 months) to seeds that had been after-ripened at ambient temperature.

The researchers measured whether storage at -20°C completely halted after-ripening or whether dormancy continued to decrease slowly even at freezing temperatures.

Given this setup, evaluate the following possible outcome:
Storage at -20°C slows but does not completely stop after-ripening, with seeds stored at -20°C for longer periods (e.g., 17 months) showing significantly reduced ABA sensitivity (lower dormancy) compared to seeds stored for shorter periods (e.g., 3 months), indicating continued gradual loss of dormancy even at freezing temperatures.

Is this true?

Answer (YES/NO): YES